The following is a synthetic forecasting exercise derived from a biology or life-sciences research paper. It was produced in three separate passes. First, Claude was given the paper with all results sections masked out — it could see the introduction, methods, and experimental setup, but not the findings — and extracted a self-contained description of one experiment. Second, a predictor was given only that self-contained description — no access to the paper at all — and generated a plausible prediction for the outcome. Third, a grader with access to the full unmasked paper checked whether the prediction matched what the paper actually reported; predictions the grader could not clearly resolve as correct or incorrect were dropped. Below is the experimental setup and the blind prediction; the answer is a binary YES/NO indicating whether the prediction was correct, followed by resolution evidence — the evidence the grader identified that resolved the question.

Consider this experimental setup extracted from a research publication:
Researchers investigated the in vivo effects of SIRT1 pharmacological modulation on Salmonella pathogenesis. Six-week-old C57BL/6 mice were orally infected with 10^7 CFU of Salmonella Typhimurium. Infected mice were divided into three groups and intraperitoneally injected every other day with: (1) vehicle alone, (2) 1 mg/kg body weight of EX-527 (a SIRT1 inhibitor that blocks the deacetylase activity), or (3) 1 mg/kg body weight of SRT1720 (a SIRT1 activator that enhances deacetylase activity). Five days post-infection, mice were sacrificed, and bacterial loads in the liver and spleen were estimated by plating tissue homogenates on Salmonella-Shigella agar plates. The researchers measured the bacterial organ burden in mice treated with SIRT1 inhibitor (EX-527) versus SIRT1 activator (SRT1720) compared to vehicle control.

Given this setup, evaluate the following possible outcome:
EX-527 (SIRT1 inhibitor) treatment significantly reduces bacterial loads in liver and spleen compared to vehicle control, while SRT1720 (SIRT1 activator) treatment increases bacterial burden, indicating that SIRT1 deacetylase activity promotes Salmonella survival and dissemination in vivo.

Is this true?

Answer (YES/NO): NO